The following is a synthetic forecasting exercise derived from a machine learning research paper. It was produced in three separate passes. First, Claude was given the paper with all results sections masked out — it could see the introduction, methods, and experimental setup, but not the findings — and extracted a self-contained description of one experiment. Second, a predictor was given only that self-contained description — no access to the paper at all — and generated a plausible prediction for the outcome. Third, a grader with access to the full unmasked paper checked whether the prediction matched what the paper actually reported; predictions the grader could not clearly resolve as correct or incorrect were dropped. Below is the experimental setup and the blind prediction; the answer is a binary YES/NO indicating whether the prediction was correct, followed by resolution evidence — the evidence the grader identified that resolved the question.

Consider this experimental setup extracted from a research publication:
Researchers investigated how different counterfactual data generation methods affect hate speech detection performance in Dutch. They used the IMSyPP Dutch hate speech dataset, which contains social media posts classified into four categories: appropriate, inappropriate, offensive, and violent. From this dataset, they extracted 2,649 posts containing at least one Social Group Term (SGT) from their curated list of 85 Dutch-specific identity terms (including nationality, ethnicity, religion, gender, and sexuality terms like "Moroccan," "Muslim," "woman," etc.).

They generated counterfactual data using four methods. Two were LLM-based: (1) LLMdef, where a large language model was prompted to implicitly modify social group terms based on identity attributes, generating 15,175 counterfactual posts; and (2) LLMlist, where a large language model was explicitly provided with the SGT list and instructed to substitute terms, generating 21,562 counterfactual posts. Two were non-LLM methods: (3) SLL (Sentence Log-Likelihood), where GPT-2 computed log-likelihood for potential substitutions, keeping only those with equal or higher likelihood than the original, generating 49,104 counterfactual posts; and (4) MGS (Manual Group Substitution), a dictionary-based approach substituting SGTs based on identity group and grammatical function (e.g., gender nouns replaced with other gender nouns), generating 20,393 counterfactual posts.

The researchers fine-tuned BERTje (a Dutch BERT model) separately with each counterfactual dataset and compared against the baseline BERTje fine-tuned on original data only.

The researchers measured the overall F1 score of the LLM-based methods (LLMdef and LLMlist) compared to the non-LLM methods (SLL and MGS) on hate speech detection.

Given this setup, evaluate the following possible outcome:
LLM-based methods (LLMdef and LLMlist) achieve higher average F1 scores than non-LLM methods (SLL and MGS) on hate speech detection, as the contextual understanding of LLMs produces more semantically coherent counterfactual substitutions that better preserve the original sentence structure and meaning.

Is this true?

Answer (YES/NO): NO